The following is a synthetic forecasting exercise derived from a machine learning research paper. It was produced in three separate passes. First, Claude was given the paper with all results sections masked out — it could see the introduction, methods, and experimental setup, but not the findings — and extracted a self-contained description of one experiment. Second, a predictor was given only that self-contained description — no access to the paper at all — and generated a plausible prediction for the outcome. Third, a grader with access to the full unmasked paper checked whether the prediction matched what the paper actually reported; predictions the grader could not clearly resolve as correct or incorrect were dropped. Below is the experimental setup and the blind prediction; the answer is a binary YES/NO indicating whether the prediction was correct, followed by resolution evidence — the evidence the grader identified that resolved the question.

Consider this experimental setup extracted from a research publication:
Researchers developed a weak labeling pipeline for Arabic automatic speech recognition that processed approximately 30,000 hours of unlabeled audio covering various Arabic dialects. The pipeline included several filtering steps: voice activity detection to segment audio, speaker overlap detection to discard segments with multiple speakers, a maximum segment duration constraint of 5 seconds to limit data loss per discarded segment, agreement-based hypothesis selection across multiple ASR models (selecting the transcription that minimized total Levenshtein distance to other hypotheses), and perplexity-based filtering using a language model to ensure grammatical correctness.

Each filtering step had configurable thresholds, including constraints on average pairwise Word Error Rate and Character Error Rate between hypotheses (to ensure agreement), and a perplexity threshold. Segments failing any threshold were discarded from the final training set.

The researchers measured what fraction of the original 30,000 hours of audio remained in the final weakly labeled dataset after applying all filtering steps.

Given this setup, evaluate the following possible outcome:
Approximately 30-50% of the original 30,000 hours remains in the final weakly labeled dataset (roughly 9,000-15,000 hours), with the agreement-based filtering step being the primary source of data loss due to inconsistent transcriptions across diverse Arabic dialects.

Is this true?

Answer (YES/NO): NO